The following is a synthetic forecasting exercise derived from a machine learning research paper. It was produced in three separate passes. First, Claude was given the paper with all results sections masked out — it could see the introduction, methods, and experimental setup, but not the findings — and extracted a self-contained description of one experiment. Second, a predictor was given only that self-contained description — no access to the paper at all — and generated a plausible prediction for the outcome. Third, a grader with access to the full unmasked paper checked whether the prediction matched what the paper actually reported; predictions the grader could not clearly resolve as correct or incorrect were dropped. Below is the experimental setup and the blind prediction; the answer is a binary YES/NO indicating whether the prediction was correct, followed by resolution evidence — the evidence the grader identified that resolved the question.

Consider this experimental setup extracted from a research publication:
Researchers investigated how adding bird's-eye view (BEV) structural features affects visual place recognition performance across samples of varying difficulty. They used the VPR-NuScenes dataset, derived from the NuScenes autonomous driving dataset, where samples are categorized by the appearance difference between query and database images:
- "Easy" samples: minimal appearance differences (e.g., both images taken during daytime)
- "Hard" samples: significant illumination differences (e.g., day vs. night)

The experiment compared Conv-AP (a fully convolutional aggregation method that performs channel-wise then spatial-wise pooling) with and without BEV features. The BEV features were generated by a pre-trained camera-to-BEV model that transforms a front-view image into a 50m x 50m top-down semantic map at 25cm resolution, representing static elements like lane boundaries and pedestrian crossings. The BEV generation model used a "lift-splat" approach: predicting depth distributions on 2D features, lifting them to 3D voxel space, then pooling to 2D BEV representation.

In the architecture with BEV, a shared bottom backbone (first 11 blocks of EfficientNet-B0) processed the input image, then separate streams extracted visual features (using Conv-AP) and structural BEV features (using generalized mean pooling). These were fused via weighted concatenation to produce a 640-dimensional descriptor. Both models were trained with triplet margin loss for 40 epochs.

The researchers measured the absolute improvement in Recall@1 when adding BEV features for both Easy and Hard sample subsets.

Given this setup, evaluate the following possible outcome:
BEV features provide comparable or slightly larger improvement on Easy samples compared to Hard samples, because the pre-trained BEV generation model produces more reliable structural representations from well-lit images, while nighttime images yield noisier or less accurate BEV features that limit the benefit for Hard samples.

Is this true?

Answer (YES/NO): NO